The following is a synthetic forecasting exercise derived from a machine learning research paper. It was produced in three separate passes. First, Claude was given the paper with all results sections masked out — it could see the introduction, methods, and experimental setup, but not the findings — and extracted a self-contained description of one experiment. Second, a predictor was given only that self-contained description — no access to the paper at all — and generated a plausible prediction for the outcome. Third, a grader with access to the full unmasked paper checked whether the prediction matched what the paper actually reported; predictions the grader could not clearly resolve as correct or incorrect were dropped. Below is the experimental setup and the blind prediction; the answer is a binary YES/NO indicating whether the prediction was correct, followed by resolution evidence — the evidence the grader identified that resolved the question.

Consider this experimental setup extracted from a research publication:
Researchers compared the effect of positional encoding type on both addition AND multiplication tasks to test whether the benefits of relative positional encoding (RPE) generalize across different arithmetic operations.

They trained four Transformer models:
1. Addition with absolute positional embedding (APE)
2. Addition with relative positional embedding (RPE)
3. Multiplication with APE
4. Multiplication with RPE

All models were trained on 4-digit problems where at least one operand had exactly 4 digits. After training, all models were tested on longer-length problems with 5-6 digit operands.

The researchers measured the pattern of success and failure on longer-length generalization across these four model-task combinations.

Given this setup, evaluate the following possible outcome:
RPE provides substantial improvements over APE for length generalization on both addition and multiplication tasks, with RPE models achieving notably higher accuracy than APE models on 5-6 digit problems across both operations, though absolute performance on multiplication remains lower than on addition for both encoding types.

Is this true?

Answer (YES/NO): NO